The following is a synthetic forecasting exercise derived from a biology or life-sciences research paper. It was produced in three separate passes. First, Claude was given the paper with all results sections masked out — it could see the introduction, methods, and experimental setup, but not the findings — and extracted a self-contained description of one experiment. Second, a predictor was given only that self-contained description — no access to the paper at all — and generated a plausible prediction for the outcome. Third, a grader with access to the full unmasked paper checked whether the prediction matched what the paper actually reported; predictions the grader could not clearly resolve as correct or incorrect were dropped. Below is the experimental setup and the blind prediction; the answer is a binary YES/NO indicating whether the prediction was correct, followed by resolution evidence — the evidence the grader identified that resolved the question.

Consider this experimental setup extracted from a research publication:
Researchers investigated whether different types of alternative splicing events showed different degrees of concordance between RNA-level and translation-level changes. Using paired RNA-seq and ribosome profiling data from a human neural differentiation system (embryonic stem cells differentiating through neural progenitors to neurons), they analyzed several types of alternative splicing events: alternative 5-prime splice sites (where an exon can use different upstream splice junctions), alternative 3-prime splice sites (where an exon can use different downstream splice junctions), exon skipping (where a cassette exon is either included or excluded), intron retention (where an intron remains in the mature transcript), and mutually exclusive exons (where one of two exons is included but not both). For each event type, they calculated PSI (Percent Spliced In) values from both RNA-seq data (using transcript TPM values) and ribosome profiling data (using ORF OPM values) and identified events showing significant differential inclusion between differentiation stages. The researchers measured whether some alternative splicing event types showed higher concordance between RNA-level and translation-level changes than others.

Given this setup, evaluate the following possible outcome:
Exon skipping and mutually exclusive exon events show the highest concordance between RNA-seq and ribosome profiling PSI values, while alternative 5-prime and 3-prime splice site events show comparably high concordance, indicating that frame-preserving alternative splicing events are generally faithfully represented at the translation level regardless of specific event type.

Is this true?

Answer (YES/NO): NO